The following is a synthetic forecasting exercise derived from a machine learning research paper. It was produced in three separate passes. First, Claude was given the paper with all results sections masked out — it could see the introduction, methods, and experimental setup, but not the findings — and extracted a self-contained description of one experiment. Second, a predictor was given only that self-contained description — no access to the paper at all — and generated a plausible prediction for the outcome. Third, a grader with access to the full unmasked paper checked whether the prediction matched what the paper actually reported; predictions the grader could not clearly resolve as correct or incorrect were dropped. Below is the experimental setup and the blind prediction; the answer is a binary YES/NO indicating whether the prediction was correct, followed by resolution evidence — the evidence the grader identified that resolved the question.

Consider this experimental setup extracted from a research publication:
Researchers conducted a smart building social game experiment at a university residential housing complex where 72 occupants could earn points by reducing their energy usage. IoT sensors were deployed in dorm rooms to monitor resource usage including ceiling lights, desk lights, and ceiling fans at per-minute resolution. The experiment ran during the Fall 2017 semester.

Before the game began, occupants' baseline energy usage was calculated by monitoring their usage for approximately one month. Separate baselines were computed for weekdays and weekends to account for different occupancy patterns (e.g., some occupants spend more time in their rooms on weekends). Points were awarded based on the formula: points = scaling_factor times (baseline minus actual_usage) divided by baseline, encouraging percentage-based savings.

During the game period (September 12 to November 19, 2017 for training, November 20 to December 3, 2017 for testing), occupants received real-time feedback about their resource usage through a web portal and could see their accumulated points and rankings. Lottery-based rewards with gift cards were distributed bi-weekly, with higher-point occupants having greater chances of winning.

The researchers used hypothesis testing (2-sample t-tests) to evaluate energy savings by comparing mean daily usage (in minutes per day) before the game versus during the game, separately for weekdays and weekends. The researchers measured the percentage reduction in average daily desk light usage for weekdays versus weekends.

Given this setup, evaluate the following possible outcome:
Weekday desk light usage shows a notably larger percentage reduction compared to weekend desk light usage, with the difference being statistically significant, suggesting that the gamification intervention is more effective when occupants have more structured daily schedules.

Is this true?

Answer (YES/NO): NO